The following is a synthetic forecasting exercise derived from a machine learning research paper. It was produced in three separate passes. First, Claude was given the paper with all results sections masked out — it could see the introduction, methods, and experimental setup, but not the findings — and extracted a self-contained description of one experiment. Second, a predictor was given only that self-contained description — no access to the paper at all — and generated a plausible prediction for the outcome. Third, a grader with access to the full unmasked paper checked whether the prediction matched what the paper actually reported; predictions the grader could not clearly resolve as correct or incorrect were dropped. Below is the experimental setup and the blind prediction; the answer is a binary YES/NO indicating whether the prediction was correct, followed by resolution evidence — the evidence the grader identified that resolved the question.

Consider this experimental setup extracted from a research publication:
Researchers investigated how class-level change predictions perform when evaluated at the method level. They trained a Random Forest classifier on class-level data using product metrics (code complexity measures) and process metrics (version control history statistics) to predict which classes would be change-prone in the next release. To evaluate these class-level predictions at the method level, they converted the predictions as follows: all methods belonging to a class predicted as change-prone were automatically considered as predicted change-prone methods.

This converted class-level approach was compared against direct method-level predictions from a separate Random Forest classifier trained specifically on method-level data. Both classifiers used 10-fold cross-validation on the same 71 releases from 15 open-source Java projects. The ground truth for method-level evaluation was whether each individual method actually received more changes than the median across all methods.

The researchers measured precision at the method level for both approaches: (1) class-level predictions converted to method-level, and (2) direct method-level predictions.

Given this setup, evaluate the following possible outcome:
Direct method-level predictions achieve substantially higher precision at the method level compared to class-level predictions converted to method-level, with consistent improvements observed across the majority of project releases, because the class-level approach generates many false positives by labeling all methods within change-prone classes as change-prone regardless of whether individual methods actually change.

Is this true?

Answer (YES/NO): YES